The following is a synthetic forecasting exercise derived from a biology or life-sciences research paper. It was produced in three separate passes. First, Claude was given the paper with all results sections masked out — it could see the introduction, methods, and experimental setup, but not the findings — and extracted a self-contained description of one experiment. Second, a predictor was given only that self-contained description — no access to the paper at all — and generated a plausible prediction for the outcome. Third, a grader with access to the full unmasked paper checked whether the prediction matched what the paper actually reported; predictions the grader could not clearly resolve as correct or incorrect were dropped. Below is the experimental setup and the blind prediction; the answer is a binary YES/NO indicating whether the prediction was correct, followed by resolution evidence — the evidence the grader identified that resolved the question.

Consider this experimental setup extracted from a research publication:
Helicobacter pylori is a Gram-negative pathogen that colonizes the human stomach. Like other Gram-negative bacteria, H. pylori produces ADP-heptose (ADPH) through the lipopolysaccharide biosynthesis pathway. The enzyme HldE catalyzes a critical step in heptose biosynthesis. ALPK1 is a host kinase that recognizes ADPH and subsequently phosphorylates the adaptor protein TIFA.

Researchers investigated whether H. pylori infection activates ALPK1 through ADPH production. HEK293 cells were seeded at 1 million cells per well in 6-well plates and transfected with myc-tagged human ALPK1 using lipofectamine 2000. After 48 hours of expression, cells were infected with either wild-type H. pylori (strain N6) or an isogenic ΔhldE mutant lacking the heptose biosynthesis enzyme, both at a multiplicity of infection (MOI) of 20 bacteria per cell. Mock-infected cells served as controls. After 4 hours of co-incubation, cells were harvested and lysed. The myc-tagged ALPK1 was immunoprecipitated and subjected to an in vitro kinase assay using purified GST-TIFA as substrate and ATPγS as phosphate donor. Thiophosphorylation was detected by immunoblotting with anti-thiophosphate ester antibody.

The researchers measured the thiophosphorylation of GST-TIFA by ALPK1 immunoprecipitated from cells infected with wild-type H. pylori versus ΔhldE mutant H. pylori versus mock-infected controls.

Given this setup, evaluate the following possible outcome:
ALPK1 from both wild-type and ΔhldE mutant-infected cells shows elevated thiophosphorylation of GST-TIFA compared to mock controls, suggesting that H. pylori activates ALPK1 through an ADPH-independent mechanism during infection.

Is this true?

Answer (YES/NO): NO